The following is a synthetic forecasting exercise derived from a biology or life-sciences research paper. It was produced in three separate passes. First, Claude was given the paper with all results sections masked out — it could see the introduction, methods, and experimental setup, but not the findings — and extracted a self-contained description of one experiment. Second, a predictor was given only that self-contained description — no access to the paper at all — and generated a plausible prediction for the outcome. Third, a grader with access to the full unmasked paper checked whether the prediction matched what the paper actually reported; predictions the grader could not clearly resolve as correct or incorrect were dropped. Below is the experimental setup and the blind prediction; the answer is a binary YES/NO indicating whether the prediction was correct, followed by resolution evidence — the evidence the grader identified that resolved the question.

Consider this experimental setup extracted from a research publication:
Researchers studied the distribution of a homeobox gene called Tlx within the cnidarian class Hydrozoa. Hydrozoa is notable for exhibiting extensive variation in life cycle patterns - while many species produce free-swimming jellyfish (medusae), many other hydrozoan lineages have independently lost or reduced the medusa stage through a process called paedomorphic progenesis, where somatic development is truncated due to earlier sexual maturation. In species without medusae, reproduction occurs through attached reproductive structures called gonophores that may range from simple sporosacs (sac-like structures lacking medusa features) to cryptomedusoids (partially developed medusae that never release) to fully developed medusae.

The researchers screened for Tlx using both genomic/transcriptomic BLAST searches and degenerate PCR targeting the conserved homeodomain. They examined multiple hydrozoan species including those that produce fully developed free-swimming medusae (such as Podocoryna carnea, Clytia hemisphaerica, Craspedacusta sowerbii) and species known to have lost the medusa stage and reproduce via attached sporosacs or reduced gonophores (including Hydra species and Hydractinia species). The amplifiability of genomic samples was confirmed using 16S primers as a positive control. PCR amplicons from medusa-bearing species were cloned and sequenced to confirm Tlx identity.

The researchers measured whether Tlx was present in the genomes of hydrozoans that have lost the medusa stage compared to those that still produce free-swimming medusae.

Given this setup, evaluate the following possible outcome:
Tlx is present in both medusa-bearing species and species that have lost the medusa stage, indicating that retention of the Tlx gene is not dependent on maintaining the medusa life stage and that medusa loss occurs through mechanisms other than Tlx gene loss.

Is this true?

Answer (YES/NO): NO